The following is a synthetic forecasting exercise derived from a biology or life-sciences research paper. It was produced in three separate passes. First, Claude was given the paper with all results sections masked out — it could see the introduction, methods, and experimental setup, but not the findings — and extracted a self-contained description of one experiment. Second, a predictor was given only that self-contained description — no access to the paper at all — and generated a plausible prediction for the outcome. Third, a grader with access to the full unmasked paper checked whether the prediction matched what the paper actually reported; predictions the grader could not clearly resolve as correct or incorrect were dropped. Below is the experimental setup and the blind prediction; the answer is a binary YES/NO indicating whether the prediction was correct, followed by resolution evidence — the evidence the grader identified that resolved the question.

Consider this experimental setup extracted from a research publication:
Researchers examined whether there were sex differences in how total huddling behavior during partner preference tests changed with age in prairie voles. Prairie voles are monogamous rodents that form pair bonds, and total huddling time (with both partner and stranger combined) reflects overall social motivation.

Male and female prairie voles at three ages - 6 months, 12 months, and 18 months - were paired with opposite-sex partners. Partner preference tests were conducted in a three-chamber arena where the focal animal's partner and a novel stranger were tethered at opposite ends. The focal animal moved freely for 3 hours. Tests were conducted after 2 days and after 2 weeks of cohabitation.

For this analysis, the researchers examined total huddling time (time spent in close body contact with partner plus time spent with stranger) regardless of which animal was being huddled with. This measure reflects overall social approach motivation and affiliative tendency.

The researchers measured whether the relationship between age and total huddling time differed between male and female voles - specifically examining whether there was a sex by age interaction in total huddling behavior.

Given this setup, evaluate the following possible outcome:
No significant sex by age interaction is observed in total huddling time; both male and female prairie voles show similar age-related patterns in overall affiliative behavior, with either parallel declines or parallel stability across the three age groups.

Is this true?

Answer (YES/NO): NO